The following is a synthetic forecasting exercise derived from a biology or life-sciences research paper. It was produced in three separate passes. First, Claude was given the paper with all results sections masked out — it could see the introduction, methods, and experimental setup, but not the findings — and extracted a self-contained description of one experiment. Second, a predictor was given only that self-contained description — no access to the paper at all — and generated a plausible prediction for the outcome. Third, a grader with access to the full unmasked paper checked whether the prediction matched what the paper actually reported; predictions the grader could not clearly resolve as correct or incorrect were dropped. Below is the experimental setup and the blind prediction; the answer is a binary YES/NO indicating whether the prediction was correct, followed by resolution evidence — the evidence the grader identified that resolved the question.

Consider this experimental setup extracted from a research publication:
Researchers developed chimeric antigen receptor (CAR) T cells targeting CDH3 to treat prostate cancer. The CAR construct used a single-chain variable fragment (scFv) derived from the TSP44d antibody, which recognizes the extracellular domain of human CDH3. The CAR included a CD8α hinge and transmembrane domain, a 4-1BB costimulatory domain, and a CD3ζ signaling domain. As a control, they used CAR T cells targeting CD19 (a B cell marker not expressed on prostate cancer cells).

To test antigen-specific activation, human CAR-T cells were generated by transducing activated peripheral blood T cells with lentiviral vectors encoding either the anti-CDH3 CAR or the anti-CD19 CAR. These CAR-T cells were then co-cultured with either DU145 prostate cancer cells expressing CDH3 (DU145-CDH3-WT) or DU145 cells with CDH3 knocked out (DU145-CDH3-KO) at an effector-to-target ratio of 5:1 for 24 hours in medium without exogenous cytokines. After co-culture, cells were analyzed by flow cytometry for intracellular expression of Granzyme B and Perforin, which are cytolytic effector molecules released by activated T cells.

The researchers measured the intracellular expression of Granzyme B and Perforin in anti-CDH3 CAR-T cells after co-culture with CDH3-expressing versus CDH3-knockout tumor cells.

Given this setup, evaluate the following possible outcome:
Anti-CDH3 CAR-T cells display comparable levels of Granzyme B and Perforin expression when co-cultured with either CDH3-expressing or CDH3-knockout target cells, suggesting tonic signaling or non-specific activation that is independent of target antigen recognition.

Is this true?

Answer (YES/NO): NO